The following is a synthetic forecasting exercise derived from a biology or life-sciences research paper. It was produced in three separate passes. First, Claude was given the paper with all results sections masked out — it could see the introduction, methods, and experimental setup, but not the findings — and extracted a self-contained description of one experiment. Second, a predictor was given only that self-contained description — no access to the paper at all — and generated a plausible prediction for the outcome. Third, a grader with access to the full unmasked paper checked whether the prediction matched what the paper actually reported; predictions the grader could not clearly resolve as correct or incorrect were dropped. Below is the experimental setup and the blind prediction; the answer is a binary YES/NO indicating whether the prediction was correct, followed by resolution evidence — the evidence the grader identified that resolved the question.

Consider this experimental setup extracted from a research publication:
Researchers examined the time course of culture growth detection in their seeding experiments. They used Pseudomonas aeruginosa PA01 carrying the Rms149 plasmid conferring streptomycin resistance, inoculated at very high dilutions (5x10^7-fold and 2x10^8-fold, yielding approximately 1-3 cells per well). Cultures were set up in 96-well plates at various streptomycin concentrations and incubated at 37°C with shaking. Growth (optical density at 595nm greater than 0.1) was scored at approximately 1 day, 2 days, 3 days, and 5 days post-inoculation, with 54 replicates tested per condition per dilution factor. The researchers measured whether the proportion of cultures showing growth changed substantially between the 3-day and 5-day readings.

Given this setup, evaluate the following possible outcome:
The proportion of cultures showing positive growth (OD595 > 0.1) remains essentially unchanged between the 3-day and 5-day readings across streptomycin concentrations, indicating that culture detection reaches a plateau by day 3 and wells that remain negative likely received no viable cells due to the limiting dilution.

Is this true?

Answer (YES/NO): NO